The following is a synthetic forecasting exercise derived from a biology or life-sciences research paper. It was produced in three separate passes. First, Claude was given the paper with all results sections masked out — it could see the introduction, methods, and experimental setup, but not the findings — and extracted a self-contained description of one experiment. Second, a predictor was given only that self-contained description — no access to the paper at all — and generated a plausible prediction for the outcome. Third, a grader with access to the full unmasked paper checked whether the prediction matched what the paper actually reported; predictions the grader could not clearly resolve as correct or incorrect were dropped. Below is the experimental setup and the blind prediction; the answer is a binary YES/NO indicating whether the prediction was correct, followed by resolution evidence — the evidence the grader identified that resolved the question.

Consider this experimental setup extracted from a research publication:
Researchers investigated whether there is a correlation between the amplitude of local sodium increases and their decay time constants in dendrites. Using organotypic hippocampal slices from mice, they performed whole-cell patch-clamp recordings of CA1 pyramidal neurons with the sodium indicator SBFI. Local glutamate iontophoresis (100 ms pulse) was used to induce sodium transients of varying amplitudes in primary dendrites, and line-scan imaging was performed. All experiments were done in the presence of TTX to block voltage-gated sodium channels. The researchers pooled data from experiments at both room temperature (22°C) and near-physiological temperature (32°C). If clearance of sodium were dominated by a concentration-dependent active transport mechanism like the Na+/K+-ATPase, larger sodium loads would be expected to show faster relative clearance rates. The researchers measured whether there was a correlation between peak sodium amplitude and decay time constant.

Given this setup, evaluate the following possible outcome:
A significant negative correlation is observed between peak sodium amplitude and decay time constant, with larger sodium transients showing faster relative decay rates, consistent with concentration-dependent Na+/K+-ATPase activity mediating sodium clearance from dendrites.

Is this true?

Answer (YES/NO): NO